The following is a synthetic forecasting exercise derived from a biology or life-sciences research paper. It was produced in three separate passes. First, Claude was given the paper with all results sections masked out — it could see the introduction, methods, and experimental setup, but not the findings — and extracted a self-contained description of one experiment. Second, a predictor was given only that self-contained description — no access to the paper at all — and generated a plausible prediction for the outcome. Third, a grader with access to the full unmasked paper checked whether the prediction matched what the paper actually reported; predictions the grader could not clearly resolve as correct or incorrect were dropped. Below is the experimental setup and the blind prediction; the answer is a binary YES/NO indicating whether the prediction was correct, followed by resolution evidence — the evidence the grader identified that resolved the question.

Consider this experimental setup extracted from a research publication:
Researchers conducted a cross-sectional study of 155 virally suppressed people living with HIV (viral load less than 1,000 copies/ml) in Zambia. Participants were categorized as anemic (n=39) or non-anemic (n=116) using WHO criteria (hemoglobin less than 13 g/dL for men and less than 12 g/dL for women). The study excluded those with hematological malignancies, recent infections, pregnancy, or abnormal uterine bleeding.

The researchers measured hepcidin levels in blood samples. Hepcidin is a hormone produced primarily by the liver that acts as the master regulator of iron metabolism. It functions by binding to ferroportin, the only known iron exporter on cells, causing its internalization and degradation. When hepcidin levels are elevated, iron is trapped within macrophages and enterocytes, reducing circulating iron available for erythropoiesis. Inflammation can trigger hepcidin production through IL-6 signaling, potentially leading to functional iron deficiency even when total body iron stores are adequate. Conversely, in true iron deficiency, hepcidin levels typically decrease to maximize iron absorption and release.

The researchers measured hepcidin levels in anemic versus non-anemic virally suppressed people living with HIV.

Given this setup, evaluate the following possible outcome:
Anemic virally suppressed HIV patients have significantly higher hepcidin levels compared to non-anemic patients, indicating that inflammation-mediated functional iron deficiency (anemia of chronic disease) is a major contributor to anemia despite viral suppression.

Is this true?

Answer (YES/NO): NO